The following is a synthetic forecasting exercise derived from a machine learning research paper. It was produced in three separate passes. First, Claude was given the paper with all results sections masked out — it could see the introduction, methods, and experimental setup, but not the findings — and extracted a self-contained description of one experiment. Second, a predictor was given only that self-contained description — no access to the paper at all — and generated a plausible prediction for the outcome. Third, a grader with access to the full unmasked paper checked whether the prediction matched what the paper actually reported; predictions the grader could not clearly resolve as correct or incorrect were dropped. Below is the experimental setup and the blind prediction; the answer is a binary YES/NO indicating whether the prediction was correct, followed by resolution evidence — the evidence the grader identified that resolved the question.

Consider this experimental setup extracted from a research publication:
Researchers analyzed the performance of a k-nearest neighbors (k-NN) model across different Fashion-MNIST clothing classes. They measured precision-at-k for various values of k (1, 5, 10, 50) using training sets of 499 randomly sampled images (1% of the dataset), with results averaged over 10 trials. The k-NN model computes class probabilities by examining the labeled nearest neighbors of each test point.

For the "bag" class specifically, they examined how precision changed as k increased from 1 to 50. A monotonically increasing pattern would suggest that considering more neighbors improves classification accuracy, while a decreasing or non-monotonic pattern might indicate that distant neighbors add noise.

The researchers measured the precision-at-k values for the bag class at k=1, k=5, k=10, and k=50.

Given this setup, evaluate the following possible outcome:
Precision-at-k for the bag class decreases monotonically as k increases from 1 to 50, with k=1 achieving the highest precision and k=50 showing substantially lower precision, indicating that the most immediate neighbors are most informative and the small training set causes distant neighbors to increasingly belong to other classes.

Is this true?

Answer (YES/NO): NO